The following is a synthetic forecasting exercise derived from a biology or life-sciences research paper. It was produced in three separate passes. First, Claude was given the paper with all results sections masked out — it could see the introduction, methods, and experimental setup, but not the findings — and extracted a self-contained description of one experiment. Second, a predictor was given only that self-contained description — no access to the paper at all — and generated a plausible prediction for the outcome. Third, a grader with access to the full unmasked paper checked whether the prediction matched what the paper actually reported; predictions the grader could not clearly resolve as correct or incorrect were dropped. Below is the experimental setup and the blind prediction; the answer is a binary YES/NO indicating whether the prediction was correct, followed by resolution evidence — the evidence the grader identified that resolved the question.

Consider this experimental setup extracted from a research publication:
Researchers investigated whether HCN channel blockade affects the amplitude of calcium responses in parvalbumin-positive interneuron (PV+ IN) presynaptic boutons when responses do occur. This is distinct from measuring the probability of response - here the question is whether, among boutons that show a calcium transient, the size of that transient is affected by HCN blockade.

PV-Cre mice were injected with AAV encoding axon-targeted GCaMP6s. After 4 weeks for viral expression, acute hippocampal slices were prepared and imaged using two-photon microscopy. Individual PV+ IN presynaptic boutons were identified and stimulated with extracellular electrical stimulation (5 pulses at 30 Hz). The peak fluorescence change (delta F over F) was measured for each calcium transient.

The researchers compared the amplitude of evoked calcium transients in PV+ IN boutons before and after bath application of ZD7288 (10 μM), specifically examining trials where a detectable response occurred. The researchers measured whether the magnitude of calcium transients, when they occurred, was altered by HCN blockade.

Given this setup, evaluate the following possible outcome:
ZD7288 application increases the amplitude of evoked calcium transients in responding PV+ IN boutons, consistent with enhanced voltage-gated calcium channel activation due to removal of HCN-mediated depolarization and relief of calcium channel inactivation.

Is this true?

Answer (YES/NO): NO